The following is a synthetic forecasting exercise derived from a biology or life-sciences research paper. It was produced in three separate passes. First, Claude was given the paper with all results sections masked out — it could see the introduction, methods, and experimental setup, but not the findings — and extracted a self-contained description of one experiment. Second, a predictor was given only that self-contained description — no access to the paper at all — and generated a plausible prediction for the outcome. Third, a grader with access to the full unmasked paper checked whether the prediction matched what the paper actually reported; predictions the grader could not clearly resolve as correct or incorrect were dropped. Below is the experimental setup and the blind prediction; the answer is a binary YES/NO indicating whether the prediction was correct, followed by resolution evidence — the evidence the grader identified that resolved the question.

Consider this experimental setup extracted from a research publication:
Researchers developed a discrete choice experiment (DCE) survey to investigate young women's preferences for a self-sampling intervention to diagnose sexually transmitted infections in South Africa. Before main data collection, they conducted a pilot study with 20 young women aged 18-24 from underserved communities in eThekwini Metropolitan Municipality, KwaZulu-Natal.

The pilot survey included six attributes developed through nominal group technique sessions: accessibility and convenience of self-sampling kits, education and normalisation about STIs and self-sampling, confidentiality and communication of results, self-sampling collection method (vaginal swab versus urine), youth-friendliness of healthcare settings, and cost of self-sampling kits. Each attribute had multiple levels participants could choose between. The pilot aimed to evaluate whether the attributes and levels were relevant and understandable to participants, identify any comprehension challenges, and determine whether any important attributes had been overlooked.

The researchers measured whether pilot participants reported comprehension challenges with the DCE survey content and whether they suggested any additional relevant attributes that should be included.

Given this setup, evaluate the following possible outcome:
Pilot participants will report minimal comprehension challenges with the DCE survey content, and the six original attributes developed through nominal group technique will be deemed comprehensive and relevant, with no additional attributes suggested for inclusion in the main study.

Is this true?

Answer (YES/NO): YES